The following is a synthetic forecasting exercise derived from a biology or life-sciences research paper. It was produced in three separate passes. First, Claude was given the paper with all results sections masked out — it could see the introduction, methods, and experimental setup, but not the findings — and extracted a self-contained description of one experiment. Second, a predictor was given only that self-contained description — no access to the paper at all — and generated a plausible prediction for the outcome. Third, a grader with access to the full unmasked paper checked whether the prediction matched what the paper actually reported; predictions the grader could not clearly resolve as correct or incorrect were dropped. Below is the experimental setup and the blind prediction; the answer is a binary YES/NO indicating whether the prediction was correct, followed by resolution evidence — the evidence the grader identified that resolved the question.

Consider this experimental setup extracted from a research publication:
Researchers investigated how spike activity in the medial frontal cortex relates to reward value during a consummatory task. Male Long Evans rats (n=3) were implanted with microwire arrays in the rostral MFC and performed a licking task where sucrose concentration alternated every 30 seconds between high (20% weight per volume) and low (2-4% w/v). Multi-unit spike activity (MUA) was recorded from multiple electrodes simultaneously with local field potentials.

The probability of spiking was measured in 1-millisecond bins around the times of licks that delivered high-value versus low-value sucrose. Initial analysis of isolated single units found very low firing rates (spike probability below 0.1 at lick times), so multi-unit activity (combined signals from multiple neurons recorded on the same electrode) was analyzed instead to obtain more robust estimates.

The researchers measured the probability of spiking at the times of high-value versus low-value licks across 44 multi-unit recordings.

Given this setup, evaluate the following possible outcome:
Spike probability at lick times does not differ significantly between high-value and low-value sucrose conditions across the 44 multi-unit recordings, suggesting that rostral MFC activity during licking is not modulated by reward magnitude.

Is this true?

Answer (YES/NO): NO